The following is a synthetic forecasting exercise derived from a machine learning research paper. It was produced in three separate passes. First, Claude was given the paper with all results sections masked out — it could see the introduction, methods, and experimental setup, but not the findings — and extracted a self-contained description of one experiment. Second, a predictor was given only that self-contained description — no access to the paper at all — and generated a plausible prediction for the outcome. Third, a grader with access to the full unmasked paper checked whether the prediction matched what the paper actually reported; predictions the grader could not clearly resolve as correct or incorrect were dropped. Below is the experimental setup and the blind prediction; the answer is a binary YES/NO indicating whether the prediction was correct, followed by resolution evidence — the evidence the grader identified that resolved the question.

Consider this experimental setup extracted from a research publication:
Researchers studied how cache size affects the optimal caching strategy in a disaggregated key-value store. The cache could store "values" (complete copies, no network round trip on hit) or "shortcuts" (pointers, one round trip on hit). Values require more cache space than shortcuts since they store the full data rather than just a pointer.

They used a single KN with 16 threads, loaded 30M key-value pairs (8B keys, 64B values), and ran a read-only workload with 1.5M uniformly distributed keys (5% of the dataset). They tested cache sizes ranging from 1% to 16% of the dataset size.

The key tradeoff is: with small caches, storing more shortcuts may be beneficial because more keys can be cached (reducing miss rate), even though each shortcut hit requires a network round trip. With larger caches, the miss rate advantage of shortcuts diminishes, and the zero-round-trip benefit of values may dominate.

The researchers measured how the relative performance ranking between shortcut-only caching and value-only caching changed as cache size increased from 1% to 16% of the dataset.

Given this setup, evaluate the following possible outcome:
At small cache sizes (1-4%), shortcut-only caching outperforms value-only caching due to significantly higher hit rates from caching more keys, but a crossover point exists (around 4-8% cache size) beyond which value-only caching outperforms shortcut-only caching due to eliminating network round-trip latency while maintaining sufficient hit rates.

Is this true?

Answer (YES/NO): YES